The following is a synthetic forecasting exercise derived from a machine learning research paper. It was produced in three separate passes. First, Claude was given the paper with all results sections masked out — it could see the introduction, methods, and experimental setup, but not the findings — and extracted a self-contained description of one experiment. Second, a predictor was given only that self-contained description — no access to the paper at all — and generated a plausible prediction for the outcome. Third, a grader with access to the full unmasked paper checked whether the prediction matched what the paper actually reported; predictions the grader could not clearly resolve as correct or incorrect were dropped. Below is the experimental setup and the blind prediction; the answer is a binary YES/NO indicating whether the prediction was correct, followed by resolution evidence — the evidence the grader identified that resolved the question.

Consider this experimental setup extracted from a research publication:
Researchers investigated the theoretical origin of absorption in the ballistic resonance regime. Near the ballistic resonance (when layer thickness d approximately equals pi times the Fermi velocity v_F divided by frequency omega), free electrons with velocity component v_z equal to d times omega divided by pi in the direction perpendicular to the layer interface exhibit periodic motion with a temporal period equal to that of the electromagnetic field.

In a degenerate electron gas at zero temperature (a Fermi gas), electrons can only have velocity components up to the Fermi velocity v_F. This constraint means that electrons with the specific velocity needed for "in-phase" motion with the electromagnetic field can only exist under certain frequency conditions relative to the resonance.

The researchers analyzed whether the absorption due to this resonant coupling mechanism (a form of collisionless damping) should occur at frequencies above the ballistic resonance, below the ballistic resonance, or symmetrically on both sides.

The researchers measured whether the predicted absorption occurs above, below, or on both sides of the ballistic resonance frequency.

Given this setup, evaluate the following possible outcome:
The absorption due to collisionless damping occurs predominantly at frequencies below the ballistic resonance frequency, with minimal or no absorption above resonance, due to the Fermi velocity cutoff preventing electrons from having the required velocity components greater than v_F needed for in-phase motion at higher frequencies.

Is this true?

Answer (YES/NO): YES